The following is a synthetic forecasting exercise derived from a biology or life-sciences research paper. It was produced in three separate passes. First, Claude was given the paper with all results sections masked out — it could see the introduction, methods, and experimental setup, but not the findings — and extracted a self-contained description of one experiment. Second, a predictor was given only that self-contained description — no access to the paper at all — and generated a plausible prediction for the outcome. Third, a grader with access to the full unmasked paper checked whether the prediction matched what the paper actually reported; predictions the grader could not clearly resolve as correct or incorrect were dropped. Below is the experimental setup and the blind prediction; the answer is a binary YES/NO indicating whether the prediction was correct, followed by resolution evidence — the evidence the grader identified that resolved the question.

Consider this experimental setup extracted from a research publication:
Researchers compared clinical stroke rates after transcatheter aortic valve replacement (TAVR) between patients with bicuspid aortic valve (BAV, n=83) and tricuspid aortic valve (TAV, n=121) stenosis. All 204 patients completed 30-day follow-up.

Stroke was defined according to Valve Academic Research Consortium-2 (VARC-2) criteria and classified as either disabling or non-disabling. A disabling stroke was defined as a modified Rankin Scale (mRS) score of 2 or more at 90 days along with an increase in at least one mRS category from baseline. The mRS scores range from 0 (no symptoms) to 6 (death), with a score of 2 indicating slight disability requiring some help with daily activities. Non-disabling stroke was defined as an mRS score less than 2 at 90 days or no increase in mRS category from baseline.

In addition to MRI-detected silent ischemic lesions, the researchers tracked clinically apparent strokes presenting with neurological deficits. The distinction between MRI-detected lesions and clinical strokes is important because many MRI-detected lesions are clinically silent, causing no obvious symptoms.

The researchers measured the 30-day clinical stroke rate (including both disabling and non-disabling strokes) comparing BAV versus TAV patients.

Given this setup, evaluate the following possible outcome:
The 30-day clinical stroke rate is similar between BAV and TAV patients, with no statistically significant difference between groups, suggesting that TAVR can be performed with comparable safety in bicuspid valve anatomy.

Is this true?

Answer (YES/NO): YES